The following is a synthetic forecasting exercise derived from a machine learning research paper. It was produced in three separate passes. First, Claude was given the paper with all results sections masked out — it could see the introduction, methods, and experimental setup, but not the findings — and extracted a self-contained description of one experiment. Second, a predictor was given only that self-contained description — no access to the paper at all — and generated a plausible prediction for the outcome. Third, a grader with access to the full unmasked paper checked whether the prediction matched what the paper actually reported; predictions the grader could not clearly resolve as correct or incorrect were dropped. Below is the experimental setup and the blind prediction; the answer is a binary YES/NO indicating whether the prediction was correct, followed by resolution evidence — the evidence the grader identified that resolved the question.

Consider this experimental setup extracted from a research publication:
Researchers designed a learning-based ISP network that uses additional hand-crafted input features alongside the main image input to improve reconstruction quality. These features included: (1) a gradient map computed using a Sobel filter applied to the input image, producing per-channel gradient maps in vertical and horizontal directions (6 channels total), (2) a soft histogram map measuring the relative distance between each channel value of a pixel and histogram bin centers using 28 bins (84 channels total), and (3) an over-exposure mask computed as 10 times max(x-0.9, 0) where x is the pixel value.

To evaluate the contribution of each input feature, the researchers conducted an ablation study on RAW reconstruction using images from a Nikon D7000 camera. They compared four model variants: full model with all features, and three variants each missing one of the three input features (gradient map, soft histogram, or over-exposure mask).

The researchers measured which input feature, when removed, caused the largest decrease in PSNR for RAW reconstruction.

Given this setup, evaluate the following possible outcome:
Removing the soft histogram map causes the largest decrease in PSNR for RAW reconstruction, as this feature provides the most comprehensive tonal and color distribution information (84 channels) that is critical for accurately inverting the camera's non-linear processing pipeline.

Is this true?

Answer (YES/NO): NO